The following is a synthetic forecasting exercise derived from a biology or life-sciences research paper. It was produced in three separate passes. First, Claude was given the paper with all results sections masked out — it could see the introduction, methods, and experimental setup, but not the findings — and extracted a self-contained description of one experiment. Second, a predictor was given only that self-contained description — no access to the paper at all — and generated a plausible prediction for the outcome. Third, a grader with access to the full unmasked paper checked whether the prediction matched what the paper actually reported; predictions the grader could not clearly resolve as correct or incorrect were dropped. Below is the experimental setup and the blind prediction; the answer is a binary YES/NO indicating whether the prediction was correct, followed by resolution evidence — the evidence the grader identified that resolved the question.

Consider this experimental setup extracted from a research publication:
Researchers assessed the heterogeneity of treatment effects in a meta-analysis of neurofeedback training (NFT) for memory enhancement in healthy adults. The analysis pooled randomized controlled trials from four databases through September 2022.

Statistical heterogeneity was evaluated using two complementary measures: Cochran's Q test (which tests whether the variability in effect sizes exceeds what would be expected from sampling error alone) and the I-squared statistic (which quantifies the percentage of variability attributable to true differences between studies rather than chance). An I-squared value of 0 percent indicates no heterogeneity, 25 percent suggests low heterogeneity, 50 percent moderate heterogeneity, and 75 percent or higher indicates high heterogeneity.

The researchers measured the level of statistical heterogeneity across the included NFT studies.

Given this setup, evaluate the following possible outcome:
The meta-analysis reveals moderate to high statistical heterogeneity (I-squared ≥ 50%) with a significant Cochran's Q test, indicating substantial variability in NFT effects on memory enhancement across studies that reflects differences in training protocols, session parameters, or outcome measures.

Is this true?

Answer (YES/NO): NO